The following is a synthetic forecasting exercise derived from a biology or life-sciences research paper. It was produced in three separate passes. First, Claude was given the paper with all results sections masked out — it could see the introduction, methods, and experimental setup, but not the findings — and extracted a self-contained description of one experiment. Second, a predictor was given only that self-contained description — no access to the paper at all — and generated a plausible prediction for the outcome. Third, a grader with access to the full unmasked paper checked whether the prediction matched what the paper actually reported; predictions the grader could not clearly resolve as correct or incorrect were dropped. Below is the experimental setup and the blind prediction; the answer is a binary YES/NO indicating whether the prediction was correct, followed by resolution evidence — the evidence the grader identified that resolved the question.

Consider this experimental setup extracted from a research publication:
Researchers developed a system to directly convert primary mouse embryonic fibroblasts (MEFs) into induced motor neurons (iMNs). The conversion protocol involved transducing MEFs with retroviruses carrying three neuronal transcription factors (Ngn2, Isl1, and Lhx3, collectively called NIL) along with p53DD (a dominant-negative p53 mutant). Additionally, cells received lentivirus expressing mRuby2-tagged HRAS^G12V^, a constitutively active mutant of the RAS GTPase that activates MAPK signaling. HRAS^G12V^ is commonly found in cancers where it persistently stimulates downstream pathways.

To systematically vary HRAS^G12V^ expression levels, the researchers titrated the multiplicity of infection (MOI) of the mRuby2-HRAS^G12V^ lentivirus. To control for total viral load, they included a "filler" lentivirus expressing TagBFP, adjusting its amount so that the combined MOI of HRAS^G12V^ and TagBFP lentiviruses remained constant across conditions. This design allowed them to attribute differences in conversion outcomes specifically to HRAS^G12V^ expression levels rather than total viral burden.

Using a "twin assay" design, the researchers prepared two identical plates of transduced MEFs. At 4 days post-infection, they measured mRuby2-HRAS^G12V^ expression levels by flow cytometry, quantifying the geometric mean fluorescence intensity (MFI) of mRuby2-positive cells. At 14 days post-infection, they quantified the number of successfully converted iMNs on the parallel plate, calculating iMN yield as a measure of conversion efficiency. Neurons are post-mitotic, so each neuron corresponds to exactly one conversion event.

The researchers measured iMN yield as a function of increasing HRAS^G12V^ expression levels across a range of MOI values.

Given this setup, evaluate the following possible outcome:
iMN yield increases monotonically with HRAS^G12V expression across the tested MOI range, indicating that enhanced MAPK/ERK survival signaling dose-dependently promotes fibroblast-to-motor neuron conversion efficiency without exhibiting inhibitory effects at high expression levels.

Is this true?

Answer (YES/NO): NO